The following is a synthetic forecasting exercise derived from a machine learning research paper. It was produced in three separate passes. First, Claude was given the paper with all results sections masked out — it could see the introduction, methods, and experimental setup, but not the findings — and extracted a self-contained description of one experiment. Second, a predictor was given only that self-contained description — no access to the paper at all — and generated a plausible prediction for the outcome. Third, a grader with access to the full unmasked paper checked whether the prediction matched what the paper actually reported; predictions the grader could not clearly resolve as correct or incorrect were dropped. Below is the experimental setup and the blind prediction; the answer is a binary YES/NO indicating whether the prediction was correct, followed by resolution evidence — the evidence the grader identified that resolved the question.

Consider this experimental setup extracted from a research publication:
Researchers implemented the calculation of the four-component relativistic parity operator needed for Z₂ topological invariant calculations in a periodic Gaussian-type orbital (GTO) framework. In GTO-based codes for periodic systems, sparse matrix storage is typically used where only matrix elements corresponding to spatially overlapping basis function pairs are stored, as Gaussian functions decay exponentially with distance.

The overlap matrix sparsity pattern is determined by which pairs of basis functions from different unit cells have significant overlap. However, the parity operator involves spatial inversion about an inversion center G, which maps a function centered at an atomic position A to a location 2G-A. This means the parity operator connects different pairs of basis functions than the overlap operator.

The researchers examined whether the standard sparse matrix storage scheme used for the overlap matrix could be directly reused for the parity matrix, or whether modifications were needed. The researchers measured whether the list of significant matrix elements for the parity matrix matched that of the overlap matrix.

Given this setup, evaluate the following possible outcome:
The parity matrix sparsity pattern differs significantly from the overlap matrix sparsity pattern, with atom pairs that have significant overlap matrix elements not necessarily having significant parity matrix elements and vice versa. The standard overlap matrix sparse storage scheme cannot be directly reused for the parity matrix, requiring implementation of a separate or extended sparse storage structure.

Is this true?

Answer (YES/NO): NO